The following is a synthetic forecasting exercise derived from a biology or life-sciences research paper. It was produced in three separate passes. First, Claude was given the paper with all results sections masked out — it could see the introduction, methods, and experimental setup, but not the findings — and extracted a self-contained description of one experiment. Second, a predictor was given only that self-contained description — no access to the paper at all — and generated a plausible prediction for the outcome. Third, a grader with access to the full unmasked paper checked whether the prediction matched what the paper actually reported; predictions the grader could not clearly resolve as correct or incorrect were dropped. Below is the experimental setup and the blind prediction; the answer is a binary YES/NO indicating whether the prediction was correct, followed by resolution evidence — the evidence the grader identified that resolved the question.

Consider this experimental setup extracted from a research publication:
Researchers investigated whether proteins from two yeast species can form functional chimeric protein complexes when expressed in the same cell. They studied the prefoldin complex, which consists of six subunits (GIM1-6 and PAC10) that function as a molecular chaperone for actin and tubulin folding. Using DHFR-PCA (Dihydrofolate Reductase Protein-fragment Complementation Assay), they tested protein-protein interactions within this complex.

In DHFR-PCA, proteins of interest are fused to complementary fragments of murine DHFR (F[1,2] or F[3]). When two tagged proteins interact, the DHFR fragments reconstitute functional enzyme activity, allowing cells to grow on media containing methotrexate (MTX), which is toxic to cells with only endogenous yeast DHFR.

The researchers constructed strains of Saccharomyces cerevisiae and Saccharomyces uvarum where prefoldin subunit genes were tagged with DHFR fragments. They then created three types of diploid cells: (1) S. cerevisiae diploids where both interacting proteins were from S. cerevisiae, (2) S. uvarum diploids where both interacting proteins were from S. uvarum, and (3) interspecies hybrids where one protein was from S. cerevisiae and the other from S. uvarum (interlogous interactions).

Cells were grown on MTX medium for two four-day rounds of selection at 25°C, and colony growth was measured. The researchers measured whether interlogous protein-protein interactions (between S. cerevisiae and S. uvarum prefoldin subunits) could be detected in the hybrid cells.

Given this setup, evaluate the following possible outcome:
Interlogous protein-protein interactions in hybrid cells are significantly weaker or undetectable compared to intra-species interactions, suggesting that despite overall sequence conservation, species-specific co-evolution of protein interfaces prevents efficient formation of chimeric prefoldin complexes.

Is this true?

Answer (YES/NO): NO